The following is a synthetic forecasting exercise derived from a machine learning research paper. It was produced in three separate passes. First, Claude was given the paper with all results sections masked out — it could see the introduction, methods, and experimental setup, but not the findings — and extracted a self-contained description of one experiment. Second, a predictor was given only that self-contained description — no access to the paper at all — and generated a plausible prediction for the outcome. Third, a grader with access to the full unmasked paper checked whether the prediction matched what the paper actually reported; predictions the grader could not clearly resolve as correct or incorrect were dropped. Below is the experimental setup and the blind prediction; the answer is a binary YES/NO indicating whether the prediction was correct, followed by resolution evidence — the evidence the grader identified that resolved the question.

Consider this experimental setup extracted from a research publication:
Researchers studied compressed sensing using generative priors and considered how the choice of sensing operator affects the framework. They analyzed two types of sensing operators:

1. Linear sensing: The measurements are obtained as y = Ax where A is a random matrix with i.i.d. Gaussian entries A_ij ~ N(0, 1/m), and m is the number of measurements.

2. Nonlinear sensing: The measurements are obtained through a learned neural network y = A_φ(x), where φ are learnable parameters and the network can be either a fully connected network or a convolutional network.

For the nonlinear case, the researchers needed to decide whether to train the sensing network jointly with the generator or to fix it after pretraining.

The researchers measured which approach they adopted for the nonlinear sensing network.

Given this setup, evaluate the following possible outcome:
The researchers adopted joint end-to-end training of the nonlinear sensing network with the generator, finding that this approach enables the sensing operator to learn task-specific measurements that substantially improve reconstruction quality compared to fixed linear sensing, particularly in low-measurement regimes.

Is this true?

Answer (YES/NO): NO